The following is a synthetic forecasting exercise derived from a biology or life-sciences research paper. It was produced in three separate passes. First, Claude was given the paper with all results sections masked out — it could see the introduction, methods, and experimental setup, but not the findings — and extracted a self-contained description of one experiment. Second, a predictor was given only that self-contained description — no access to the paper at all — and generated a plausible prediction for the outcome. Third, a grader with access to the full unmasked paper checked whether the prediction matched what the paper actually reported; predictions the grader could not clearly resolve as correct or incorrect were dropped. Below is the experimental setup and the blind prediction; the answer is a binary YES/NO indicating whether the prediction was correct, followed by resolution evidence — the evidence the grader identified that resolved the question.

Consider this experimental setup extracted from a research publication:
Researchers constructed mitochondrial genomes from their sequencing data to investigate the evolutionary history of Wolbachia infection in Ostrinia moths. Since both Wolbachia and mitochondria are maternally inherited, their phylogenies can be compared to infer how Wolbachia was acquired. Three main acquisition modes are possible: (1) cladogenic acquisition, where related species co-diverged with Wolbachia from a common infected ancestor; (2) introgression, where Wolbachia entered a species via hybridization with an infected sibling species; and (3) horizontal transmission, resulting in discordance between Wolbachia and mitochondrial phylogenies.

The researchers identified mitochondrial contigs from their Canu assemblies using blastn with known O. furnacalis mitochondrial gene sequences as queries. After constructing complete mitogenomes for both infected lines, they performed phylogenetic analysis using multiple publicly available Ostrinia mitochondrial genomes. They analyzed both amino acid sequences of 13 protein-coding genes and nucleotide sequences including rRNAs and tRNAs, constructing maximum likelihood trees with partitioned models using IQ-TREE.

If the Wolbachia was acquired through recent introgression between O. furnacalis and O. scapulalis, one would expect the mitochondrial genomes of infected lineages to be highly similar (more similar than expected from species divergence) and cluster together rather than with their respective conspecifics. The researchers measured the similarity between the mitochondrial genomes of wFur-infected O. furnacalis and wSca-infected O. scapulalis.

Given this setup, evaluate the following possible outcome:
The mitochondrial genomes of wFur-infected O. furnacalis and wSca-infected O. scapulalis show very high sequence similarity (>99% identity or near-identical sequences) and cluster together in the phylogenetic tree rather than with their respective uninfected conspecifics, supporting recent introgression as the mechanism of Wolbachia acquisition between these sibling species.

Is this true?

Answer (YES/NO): YES